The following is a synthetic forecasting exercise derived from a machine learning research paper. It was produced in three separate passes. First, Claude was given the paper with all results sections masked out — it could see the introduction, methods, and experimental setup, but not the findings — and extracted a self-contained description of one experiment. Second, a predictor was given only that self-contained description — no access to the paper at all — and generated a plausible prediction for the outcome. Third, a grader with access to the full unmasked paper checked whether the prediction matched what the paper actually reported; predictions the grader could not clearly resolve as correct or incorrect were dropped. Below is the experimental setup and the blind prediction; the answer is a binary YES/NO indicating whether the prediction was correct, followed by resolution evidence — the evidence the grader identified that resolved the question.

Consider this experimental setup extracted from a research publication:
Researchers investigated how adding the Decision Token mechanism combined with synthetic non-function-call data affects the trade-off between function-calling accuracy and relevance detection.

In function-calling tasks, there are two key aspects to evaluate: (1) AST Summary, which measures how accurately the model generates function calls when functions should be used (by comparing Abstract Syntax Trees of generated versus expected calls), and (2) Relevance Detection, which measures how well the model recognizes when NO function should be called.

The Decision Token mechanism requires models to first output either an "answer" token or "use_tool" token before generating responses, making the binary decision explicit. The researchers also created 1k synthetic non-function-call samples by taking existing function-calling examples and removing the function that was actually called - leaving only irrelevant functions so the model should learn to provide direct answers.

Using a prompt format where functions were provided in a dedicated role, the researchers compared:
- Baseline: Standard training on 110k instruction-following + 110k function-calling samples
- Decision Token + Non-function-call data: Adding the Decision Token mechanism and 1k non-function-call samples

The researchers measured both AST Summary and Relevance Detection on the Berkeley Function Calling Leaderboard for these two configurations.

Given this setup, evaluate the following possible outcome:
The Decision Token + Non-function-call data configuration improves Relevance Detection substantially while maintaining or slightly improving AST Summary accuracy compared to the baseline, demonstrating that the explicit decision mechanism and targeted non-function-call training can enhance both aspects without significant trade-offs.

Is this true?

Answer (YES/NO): NO